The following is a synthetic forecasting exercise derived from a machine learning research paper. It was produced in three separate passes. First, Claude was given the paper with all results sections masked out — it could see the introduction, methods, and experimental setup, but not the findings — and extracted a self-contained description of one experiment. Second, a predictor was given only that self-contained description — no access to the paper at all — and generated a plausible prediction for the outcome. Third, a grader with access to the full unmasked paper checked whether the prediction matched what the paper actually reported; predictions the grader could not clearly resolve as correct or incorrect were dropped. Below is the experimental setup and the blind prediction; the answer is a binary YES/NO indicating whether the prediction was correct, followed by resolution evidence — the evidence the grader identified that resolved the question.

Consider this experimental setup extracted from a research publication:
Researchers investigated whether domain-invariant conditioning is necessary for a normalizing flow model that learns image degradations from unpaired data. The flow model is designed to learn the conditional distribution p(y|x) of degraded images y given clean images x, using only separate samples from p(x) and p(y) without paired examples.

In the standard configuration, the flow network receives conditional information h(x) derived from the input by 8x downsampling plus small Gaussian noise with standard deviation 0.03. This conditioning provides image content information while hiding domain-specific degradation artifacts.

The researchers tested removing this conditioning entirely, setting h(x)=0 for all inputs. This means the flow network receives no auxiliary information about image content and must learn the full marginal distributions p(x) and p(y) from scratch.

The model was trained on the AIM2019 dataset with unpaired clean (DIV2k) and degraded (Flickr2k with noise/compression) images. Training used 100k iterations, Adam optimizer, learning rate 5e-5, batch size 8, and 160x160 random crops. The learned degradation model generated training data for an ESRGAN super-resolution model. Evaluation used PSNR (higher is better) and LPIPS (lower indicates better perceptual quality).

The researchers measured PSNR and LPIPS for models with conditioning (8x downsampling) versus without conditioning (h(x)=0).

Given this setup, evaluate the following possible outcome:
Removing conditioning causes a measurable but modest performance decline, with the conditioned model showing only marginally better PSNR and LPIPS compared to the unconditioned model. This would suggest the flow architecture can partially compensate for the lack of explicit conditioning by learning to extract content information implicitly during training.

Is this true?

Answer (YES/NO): NO